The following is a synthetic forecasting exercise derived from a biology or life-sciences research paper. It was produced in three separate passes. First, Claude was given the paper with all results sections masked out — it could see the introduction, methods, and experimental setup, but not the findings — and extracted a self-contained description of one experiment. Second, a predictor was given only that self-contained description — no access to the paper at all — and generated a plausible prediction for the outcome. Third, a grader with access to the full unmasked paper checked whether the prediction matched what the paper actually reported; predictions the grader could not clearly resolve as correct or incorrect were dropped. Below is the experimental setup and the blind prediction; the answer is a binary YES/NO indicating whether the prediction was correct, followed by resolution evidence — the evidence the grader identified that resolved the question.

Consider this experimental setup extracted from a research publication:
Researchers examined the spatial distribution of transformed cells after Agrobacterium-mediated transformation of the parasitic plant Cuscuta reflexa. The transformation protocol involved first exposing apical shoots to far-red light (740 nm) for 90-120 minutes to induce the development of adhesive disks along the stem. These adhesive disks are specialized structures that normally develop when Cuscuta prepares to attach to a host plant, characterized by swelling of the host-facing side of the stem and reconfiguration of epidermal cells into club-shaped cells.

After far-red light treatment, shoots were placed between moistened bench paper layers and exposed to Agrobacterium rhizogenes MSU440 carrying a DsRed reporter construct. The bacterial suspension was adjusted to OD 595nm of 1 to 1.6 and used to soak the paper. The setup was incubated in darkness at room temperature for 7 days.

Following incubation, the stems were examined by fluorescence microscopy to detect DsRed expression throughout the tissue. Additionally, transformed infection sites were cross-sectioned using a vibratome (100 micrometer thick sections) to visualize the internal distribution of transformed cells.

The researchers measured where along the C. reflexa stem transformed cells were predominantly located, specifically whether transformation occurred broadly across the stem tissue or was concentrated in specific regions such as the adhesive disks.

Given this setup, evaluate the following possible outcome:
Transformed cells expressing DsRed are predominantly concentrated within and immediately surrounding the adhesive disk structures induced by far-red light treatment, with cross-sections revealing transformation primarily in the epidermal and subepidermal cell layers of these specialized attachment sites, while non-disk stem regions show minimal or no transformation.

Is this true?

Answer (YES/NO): NO